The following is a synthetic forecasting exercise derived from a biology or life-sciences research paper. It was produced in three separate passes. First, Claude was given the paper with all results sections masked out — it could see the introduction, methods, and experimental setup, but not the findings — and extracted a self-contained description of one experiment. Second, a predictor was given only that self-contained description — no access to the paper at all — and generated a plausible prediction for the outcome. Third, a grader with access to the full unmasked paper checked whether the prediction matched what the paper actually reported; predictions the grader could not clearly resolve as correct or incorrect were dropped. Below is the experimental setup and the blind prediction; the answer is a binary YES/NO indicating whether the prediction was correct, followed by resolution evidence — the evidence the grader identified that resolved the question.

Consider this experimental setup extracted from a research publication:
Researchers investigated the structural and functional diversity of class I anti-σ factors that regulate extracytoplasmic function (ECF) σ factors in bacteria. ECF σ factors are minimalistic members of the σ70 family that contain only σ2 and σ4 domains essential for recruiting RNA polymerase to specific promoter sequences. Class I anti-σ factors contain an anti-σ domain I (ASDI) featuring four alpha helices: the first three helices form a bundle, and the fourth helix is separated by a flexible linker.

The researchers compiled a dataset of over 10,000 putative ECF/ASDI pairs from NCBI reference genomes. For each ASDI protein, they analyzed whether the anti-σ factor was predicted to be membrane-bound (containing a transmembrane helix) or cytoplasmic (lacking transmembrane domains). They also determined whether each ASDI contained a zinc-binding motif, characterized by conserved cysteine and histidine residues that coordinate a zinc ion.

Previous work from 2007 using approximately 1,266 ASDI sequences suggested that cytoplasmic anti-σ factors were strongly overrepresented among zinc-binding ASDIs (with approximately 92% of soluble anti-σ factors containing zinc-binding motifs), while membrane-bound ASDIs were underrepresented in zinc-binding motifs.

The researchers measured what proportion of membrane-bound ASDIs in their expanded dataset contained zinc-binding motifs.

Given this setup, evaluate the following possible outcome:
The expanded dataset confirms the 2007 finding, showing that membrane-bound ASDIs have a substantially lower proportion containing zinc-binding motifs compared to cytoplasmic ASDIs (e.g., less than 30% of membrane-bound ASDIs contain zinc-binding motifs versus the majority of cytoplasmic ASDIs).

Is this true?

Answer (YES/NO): NO